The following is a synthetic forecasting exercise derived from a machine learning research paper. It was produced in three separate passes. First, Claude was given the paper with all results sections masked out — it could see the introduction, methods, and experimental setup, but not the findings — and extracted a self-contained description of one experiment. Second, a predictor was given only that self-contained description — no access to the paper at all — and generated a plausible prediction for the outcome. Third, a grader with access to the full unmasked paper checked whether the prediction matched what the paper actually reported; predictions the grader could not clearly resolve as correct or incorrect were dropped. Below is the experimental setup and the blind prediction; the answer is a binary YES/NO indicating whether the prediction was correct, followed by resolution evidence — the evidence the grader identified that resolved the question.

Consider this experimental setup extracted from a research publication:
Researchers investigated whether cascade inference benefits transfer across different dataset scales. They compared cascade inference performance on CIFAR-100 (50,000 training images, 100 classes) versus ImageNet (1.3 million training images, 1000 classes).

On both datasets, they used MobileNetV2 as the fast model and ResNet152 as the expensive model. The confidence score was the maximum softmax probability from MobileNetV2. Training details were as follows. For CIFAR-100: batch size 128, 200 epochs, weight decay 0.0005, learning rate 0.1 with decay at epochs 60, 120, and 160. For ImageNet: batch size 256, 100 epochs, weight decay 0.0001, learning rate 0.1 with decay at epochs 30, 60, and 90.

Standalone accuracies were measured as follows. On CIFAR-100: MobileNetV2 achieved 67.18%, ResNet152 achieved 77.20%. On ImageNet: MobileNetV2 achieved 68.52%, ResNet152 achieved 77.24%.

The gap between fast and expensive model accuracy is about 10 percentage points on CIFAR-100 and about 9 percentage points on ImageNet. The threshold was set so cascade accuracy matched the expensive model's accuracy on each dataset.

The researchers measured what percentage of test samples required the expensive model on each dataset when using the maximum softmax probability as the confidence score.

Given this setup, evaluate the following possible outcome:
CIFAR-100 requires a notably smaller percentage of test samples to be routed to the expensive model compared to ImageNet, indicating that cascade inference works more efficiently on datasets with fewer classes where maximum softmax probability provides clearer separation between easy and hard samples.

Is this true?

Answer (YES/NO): NO